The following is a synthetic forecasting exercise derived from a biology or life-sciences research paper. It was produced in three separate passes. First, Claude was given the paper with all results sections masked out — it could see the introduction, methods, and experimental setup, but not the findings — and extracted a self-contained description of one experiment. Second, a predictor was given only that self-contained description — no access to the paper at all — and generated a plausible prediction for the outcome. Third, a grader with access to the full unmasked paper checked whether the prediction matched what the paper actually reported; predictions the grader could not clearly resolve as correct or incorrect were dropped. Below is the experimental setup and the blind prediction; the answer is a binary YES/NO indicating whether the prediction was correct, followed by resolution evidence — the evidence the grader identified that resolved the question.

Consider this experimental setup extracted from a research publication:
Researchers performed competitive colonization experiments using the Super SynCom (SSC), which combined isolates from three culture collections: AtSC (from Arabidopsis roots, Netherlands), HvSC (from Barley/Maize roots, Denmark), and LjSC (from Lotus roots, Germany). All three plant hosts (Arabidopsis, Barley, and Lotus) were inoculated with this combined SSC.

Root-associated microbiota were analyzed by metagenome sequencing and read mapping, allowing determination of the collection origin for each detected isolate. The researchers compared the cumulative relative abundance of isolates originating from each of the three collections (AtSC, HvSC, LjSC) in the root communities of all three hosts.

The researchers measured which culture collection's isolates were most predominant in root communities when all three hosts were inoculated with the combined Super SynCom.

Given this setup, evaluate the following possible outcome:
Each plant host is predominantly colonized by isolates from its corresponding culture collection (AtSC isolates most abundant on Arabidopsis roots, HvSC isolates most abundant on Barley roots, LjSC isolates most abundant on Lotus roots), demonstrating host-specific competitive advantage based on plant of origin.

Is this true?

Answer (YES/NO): NO